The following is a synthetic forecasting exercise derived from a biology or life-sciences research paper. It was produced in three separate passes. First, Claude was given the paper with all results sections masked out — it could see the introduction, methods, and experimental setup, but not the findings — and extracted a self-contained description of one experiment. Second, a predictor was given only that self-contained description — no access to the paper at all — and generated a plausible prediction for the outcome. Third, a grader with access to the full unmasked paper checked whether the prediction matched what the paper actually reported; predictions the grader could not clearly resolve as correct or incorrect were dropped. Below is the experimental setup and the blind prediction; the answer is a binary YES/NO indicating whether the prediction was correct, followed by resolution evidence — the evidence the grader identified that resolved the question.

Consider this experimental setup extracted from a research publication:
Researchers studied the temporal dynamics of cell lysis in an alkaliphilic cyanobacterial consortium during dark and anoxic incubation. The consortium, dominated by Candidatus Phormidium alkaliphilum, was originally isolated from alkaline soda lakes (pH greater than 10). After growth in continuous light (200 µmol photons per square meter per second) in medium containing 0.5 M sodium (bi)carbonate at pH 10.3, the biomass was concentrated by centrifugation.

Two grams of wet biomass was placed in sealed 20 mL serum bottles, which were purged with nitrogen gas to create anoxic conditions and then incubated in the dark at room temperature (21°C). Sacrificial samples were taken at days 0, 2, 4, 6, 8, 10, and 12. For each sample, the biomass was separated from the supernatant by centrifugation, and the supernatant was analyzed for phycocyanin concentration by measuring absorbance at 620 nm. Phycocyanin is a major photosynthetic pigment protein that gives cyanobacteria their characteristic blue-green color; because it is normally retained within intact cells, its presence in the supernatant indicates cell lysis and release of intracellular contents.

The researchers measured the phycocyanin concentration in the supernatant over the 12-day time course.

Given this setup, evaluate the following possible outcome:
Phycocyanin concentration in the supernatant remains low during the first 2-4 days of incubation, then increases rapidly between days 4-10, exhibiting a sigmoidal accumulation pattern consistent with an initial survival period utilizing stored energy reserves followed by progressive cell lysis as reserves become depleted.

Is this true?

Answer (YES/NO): YES